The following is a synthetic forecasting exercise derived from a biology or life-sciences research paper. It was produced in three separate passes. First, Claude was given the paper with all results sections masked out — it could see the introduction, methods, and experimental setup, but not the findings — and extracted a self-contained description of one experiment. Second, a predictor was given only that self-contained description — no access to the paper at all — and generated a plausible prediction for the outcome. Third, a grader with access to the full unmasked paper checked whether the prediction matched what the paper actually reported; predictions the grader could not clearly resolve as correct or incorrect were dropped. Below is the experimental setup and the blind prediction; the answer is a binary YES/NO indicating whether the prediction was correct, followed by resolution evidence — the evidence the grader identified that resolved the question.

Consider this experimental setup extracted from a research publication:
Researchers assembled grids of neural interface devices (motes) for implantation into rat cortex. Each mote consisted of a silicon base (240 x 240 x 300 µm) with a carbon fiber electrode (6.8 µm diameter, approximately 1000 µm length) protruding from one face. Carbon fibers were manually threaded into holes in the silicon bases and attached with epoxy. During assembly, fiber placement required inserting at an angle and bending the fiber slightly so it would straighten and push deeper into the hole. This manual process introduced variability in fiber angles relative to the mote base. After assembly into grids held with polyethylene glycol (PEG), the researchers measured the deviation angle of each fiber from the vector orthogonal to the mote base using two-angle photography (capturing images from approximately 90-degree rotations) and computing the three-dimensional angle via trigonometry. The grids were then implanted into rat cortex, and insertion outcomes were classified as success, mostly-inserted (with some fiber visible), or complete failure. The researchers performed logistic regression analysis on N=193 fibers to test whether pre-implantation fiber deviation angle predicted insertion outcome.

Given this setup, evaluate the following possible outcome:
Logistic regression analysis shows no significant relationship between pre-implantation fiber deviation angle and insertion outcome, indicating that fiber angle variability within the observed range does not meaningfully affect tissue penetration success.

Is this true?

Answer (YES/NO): YES